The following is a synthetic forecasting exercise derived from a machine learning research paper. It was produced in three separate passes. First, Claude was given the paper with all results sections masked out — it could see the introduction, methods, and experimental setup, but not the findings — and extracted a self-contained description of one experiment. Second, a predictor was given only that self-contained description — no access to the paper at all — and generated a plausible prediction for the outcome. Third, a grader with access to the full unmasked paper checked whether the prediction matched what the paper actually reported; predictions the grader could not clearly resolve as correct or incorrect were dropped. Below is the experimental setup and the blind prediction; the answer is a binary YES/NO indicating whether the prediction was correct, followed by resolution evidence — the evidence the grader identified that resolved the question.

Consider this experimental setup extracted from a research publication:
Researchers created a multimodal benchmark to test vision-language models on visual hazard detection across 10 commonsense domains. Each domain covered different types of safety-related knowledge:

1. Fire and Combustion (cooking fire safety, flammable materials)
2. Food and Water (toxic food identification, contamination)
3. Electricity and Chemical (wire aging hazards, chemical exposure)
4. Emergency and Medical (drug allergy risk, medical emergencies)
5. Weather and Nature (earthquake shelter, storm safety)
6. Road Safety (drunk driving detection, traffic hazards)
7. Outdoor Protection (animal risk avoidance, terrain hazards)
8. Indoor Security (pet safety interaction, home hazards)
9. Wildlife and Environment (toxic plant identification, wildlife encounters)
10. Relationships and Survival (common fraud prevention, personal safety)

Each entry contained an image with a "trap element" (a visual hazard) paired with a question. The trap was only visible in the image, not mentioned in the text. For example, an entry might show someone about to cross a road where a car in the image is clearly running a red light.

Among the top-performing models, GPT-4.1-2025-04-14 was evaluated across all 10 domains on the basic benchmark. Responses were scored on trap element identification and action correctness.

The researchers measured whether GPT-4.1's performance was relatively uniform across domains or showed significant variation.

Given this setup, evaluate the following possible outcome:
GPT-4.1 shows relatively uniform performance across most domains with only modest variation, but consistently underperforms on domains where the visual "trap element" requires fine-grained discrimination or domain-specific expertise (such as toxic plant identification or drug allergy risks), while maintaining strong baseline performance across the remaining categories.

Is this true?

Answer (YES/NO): NO